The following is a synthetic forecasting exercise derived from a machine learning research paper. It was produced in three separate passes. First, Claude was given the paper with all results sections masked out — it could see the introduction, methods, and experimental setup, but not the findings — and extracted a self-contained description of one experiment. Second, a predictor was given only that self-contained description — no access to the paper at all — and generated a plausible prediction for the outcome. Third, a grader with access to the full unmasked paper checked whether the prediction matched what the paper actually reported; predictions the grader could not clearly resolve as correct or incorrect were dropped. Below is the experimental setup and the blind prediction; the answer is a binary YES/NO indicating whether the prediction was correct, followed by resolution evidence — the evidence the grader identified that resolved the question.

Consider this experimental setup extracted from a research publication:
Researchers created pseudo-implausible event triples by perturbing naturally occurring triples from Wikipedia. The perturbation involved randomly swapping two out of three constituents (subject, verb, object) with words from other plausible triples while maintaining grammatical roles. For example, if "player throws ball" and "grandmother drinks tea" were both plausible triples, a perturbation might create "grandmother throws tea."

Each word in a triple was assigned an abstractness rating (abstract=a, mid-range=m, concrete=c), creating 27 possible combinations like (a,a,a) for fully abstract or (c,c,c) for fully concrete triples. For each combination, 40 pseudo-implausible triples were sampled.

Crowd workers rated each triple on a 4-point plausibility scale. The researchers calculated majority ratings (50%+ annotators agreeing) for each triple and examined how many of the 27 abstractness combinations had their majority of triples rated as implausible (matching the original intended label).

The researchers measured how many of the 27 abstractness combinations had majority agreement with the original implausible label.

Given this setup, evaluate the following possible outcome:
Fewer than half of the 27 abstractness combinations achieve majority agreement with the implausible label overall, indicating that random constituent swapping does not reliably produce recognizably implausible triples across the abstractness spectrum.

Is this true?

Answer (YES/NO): YES